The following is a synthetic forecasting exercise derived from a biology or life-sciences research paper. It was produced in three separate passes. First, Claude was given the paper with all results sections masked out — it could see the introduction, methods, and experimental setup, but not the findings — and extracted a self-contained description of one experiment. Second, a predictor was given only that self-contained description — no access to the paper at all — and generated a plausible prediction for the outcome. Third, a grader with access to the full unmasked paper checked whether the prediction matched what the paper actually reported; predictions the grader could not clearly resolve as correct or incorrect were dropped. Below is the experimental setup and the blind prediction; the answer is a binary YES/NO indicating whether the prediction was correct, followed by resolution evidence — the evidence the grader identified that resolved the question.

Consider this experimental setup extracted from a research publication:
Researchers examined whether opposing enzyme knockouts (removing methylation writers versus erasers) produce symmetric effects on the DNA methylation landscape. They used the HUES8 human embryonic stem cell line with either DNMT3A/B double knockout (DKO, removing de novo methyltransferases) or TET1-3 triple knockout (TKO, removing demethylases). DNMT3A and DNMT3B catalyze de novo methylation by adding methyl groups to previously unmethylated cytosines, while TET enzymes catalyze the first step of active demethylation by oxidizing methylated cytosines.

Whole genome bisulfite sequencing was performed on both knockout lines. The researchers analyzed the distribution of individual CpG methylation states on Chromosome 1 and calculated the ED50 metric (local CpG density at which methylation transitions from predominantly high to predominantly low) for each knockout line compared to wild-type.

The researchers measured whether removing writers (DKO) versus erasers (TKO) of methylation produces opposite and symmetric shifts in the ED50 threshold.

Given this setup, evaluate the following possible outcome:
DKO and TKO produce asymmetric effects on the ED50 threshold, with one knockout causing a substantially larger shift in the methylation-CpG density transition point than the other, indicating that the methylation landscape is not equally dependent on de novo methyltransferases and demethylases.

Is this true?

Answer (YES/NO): NO